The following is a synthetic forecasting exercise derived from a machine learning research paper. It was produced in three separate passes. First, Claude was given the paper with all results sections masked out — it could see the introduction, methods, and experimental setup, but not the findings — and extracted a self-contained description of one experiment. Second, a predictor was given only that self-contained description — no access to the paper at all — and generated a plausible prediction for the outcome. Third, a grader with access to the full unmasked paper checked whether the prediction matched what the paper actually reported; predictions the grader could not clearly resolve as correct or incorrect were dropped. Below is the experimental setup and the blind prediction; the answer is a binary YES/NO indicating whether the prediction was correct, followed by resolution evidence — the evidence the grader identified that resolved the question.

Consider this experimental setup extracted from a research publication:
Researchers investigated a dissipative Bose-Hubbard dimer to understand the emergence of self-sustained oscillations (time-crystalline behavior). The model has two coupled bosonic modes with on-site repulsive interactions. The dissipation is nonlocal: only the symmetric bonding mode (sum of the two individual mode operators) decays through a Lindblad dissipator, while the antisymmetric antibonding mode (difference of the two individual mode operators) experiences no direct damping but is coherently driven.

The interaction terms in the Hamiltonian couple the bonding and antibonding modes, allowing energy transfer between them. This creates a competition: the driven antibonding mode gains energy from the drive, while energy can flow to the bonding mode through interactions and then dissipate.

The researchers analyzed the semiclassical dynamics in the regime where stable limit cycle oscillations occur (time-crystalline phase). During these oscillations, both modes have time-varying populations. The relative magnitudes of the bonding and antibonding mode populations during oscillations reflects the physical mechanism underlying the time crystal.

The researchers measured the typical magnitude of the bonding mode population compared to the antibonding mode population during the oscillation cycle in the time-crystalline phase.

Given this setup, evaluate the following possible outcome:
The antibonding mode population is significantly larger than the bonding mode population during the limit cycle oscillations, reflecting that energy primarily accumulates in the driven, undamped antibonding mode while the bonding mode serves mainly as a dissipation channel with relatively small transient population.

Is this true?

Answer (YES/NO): YES